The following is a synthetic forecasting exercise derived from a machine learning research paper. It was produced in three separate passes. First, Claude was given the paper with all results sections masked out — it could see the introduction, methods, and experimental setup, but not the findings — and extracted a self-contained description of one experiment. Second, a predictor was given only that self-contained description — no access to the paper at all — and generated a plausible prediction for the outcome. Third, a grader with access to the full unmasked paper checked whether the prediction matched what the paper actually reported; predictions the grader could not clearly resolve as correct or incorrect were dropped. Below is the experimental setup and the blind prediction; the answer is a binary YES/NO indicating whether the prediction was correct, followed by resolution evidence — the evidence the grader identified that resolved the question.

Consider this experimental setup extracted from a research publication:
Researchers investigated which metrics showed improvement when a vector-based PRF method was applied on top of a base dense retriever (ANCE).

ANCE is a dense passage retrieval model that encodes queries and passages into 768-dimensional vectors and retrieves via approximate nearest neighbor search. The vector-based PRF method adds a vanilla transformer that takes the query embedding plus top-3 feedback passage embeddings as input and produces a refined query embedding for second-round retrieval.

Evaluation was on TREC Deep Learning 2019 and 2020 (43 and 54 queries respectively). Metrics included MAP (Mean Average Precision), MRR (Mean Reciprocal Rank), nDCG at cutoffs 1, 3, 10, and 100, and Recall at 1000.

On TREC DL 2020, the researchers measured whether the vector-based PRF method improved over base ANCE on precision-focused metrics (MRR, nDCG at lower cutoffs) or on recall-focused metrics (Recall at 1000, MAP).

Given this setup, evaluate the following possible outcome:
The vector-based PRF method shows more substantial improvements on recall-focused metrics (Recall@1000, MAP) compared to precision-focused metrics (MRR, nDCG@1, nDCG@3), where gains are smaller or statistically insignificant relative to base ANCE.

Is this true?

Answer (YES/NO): YES